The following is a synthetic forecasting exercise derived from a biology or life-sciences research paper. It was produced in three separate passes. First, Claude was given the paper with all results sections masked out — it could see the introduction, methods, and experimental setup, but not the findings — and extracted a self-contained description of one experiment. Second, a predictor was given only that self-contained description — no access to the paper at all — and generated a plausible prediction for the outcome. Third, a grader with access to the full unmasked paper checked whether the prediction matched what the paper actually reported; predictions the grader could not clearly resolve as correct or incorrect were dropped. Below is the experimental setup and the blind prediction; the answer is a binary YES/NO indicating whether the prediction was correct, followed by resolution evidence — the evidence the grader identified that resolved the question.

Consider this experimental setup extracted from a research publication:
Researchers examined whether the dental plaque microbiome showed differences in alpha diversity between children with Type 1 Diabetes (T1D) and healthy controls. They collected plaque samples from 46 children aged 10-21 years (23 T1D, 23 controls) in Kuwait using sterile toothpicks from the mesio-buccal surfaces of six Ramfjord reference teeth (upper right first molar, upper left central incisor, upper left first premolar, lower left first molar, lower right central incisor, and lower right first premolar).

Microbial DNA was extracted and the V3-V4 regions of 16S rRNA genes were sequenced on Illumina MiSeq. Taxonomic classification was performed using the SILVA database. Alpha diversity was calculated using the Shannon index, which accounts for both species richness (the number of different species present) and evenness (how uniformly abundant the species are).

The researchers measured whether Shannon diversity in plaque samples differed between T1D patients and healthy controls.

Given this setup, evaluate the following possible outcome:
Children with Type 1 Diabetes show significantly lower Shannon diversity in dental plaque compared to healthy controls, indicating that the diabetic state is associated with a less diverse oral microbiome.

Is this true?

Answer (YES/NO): NO